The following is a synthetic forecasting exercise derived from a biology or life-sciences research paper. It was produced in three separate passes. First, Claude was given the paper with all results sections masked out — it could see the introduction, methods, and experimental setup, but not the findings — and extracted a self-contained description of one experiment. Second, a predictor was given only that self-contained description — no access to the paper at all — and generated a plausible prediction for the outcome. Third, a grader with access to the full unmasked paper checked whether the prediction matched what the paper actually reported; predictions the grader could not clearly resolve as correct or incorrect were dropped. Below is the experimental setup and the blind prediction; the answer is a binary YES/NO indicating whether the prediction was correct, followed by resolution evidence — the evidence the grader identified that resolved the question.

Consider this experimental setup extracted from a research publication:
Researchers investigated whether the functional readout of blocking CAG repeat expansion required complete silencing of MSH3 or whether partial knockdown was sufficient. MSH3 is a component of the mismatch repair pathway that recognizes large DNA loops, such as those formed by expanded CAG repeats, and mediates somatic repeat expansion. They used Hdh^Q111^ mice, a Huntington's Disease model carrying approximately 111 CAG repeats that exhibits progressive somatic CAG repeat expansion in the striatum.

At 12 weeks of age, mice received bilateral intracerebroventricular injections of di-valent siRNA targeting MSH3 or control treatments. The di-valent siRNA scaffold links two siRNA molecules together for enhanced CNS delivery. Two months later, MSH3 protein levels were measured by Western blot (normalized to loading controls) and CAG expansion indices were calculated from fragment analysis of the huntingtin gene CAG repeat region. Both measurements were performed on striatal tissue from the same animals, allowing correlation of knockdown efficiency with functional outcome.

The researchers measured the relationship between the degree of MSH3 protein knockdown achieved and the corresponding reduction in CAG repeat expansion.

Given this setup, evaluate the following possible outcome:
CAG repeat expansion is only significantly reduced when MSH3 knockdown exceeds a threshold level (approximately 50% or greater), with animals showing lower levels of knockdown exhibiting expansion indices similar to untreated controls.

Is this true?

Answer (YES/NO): NO